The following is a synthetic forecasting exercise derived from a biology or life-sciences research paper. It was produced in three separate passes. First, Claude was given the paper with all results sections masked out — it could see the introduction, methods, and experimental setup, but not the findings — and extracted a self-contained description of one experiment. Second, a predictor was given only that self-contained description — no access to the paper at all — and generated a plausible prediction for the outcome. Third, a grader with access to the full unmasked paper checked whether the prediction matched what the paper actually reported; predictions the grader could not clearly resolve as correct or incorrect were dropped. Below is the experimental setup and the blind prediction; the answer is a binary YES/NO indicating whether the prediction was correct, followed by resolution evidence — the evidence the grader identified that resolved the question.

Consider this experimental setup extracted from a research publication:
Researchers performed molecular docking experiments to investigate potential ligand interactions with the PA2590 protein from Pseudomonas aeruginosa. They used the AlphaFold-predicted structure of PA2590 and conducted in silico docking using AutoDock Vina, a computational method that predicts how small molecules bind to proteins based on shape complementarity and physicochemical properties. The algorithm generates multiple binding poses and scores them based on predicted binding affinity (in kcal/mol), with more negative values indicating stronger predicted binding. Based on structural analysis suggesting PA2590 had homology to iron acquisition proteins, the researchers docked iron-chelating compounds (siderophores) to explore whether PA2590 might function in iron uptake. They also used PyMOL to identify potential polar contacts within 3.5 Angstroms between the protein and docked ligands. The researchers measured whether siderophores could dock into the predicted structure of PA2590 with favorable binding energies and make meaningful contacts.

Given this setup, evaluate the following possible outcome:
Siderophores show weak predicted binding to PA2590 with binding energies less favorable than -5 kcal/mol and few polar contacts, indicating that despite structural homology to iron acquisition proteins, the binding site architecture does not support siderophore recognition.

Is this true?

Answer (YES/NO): NO